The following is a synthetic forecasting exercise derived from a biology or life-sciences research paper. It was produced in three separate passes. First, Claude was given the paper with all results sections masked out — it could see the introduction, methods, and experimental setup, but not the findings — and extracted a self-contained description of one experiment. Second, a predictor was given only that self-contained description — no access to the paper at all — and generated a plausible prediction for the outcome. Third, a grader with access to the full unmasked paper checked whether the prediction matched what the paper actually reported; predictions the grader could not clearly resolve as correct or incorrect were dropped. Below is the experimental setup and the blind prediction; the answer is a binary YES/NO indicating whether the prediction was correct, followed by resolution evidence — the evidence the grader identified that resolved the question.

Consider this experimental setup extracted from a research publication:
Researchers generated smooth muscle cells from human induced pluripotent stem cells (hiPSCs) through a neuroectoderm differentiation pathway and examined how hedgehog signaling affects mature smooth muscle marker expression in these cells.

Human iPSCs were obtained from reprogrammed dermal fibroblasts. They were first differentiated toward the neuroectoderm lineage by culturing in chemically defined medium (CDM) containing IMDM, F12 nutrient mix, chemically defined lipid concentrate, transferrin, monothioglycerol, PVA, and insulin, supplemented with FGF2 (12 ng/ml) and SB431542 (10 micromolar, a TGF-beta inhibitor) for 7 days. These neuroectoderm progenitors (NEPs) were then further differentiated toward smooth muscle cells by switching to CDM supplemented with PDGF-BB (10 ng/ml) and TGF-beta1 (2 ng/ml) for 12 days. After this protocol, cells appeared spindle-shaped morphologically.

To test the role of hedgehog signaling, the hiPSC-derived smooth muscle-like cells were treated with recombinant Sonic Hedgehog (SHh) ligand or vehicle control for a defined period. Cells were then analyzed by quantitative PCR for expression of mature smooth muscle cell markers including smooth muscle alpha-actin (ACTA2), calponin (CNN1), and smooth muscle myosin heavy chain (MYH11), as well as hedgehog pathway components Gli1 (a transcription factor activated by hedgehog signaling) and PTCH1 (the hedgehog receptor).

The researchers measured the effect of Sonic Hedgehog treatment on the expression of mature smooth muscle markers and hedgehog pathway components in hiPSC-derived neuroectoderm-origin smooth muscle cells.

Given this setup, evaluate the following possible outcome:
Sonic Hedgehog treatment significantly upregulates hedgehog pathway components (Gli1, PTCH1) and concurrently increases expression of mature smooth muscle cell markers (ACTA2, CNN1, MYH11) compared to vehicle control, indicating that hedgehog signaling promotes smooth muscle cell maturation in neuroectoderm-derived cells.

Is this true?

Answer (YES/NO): NO